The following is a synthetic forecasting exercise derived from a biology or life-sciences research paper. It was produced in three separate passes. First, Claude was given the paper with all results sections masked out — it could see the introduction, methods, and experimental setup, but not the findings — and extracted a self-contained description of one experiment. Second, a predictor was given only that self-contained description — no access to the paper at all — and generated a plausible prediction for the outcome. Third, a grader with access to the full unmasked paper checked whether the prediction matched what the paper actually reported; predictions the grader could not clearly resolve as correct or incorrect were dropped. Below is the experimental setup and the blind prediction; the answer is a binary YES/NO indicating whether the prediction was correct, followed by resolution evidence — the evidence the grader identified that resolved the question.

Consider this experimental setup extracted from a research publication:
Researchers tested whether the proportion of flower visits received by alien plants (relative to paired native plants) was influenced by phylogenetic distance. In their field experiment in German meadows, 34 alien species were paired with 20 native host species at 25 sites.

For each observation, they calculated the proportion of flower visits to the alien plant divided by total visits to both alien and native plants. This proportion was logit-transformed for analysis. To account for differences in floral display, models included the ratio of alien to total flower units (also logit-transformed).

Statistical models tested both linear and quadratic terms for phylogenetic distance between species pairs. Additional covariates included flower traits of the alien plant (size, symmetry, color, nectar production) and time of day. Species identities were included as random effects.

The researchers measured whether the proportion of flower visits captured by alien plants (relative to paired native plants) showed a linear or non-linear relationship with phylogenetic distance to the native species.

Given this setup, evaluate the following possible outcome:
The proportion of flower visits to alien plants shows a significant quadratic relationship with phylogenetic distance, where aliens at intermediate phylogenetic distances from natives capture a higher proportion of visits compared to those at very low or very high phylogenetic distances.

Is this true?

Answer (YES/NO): NO